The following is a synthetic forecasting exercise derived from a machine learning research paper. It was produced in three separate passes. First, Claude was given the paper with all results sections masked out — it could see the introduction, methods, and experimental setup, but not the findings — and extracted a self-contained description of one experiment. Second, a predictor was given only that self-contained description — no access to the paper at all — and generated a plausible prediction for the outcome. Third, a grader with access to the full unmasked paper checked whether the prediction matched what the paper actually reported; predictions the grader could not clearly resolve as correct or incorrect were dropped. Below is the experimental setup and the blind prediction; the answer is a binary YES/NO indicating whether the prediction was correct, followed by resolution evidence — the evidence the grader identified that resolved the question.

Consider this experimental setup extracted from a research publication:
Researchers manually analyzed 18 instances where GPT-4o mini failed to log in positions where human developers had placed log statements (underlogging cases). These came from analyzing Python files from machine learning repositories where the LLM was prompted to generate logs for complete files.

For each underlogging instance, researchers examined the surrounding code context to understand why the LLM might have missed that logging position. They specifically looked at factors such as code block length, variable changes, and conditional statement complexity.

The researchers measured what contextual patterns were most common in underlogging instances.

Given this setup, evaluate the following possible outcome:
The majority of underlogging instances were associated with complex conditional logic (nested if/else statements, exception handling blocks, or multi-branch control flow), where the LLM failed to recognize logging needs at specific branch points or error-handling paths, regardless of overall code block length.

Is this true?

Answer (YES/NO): NO